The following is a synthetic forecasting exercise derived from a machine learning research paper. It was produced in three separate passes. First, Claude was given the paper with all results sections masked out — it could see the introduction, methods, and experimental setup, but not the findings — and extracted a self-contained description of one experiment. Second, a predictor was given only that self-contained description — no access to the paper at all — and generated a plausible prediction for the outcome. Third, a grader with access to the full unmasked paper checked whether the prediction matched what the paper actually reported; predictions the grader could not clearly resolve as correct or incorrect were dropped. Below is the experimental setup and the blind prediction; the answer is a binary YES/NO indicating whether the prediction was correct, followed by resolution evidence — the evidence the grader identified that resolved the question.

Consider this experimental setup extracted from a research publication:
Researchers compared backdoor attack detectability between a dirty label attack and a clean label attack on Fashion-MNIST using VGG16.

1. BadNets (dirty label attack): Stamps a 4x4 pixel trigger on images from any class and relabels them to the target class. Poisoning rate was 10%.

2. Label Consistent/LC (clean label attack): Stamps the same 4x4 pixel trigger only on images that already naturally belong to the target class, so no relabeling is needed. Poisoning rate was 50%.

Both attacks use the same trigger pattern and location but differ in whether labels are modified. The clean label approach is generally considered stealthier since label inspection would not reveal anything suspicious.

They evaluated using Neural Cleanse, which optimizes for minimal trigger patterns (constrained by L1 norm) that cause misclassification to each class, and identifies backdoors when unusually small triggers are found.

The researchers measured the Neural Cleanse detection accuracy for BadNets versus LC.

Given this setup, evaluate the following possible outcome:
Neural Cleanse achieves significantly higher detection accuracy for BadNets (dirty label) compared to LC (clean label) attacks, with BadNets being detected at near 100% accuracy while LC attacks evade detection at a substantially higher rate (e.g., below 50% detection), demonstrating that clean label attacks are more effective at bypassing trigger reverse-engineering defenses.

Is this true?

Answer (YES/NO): NO